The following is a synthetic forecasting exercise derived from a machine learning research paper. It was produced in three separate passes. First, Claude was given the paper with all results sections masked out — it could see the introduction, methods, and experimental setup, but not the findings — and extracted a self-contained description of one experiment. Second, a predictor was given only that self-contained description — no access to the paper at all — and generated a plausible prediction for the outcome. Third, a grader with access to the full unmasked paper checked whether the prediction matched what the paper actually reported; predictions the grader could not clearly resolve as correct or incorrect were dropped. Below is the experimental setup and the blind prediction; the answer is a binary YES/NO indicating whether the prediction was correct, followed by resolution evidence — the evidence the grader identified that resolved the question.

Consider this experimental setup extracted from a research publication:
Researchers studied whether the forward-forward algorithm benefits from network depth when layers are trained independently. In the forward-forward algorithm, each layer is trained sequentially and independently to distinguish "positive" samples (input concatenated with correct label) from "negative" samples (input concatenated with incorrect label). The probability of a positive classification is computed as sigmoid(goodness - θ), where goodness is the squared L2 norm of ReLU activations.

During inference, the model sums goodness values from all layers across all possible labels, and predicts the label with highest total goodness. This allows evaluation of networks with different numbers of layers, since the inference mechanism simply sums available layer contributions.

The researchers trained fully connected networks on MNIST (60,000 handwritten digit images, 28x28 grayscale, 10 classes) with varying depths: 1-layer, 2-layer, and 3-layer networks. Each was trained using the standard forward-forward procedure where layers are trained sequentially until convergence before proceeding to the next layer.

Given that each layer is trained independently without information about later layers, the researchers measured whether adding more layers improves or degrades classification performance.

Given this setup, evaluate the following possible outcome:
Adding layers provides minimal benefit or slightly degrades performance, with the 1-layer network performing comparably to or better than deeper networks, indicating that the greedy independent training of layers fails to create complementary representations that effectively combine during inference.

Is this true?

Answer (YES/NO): YES